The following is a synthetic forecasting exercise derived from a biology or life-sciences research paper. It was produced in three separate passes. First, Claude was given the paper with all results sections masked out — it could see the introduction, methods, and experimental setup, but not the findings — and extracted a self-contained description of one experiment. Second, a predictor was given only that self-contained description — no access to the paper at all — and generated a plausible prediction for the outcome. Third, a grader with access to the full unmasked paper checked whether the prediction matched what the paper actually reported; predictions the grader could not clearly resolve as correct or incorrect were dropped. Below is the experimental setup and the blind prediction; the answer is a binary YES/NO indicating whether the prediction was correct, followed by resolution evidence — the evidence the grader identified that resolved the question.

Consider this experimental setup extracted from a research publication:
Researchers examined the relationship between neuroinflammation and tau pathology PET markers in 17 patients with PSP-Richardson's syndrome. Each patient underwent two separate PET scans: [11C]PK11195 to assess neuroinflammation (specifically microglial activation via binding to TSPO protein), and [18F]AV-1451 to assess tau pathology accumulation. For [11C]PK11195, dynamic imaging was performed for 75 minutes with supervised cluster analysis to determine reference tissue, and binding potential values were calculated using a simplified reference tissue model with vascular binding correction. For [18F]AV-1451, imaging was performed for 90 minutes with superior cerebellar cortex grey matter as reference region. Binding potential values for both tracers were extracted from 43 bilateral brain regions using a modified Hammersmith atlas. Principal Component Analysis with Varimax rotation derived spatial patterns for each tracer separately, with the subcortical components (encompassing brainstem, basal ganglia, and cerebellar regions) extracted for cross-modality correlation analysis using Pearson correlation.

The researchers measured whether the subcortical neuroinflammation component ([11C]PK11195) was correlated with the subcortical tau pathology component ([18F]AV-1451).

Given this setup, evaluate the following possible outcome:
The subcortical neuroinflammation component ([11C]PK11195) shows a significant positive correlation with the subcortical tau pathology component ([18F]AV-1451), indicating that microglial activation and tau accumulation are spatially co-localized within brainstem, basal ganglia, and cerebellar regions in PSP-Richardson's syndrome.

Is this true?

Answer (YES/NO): YES